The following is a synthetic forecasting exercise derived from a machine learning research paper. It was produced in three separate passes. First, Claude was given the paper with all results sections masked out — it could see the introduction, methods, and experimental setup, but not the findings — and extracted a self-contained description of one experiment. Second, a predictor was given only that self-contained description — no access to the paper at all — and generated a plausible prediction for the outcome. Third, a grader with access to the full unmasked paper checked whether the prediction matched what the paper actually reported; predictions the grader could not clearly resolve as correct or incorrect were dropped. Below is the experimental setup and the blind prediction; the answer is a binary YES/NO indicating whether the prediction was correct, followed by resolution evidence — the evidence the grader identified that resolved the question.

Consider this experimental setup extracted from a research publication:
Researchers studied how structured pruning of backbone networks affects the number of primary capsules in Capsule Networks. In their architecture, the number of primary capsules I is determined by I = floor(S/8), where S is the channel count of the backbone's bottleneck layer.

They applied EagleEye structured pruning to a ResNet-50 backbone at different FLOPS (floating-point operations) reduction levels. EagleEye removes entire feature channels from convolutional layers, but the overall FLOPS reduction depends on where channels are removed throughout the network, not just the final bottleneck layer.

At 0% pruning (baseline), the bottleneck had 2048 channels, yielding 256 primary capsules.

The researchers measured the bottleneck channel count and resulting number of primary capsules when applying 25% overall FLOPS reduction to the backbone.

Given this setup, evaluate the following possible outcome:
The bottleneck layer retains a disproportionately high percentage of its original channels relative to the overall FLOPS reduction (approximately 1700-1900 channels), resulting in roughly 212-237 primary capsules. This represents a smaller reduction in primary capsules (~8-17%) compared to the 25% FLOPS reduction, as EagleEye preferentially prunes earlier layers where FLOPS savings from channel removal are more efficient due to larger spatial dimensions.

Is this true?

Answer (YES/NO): NO